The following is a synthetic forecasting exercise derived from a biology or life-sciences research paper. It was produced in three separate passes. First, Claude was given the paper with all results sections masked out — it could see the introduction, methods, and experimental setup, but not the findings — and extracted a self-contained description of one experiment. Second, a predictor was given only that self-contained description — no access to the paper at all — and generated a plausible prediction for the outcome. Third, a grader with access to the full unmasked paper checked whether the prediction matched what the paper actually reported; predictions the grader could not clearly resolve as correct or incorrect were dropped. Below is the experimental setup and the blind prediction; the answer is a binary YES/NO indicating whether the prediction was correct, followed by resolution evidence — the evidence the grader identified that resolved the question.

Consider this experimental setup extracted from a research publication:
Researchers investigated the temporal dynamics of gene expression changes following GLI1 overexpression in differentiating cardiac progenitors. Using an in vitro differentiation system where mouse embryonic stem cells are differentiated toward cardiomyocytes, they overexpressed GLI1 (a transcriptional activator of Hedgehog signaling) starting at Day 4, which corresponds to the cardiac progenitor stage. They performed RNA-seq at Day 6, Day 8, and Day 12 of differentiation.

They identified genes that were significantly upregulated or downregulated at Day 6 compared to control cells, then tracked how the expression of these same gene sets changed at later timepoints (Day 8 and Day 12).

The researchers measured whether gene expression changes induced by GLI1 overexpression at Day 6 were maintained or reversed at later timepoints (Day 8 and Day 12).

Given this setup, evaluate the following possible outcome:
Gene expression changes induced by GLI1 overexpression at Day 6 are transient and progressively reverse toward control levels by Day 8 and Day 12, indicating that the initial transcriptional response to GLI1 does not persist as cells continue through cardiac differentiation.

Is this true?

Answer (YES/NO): YES